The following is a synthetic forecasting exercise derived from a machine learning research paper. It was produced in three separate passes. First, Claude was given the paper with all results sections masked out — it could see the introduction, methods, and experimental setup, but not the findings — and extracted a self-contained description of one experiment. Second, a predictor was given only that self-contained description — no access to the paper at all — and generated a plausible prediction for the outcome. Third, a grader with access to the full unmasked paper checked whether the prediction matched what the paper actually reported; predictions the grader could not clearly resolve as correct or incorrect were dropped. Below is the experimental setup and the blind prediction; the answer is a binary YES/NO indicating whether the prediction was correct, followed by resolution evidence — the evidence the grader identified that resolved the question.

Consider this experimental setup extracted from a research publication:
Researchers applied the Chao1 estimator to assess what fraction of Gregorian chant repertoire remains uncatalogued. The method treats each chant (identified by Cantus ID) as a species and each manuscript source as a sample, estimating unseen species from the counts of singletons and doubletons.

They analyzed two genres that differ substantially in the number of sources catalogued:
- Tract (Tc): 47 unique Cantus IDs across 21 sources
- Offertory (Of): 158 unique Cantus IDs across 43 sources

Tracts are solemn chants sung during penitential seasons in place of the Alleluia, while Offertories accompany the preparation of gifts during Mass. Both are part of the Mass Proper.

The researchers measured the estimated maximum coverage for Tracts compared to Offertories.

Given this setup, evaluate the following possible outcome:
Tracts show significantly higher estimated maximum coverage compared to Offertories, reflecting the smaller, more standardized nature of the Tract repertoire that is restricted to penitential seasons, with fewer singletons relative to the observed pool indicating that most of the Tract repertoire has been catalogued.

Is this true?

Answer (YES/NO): NO